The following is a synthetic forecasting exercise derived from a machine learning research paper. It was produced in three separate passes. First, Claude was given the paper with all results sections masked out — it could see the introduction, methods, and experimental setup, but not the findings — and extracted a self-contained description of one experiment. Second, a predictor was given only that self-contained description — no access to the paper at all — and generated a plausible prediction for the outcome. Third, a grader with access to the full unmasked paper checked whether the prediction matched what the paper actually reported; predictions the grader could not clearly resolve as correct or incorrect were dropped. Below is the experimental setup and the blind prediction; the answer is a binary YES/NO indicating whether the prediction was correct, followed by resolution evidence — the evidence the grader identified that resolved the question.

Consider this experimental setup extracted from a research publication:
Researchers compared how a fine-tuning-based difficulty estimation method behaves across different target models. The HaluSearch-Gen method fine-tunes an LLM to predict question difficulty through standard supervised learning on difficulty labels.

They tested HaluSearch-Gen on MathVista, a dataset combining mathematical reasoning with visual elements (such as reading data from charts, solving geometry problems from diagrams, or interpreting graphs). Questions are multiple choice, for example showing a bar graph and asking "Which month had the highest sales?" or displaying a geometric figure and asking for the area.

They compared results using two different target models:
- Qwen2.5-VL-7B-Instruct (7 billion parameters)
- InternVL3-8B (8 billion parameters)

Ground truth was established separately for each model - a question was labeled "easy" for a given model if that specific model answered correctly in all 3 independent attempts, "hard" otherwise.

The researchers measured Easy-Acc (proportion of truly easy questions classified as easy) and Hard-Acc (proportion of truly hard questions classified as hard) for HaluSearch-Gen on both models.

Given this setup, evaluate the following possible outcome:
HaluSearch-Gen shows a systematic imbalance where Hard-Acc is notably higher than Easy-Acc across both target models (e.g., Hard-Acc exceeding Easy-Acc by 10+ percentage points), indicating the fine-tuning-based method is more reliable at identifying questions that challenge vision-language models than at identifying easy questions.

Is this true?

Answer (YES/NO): NO